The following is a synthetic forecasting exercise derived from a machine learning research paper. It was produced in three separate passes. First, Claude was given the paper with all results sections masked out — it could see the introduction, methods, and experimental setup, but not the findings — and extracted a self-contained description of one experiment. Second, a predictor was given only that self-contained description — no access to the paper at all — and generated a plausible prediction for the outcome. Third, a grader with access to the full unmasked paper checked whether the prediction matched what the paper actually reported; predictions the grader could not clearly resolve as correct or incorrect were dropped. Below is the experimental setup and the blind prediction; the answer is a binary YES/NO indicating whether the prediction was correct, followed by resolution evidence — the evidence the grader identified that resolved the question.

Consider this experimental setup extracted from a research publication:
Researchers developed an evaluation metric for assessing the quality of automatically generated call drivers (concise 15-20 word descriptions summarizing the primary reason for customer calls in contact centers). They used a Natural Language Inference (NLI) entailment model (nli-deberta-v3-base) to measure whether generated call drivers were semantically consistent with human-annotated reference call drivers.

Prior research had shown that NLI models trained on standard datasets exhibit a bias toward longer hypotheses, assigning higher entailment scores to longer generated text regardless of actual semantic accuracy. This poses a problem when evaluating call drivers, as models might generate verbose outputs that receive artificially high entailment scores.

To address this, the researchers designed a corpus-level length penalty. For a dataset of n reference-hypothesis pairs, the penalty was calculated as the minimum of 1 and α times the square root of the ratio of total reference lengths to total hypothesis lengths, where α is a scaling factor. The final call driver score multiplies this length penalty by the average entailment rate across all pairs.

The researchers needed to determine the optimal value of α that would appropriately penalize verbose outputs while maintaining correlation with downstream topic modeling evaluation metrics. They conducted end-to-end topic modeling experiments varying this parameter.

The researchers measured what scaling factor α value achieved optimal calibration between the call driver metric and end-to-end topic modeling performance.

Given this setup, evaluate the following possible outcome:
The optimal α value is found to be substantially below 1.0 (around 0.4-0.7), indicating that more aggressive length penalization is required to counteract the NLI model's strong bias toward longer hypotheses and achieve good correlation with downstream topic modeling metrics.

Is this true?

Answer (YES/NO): NO